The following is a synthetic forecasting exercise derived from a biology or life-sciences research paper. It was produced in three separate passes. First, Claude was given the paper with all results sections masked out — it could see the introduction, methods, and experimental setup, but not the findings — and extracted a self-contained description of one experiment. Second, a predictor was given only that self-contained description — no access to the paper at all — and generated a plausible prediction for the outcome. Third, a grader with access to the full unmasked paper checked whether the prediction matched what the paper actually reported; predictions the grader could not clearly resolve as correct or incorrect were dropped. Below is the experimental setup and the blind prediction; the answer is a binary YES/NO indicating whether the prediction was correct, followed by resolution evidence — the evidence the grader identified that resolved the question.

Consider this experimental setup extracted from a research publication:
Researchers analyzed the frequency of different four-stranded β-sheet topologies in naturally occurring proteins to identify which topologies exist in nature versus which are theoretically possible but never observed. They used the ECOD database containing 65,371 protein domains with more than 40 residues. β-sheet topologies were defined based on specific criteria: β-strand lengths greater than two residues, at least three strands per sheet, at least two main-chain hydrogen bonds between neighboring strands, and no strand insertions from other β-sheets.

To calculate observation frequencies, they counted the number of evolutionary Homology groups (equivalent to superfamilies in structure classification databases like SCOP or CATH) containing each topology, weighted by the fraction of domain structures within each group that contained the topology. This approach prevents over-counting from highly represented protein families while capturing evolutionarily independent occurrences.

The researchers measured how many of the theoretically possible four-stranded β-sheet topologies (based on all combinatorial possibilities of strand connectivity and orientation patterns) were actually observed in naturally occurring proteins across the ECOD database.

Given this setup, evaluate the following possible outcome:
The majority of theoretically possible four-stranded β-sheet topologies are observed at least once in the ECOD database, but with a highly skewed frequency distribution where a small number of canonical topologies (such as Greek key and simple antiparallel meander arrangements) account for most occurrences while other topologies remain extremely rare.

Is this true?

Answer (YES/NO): YES